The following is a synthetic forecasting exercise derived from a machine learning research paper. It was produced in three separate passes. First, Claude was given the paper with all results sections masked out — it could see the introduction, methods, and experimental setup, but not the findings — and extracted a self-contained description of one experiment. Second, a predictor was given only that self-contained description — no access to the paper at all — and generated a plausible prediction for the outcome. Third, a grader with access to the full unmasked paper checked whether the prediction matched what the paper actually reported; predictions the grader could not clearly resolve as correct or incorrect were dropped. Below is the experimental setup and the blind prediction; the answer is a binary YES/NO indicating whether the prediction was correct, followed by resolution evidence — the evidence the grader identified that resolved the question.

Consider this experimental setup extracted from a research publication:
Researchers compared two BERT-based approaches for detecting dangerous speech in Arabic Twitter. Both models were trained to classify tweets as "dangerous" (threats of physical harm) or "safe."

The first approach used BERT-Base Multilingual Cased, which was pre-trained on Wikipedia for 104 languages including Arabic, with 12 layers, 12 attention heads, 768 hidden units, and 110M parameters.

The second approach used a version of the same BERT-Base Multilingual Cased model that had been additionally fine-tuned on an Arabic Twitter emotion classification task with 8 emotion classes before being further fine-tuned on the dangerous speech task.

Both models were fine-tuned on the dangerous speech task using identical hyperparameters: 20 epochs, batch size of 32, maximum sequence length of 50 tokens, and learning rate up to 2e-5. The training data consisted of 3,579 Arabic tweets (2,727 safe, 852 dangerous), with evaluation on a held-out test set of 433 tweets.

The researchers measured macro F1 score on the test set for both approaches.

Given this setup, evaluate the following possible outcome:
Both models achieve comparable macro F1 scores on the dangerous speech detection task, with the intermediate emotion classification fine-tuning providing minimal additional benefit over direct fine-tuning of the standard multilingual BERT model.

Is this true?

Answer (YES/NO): YES